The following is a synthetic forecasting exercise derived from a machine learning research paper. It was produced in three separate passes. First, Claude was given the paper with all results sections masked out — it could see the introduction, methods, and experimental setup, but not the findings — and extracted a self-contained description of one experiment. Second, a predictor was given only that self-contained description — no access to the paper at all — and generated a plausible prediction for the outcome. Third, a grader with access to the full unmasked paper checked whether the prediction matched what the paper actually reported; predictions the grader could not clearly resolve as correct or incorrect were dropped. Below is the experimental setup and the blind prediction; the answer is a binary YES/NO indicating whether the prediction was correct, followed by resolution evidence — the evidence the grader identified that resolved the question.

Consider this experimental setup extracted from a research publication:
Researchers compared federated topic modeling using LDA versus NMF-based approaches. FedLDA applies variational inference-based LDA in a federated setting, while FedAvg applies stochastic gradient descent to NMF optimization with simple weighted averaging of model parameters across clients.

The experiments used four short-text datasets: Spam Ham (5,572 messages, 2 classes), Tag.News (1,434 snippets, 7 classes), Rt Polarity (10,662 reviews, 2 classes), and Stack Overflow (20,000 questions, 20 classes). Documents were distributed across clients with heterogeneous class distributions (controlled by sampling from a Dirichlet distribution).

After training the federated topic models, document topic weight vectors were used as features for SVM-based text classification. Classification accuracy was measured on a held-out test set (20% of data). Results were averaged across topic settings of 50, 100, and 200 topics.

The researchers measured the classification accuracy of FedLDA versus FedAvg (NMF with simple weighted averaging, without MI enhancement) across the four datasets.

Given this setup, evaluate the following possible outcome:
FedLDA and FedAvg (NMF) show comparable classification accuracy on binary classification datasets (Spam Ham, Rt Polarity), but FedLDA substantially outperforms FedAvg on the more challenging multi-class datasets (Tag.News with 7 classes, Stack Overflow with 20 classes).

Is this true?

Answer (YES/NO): NO